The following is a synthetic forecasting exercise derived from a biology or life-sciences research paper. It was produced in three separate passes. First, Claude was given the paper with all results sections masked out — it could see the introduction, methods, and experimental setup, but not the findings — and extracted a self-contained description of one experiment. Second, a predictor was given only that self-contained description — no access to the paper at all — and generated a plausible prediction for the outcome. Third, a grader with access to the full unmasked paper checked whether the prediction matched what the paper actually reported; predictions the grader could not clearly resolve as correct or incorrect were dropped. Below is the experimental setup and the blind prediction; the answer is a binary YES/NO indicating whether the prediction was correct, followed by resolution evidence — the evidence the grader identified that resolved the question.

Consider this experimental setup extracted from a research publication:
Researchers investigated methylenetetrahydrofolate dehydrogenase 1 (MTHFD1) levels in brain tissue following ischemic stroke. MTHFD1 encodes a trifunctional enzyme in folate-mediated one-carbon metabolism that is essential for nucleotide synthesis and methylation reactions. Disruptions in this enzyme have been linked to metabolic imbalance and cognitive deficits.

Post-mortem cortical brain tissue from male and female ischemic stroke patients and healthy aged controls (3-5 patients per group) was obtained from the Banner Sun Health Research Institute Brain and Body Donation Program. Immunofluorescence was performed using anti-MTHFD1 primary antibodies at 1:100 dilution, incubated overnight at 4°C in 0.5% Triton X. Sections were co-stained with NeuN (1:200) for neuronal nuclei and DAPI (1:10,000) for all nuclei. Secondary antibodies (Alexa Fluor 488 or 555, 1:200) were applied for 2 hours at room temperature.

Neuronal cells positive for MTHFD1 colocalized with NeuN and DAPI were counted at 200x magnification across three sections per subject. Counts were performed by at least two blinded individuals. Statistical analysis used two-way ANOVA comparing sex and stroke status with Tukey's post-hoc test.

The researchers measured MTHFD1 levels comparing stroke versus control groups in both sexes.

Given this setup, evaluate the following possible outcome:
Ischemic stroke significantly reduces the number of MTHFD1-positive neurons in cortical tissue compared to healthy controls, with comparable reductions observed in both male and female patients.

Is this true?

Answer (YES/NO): NO